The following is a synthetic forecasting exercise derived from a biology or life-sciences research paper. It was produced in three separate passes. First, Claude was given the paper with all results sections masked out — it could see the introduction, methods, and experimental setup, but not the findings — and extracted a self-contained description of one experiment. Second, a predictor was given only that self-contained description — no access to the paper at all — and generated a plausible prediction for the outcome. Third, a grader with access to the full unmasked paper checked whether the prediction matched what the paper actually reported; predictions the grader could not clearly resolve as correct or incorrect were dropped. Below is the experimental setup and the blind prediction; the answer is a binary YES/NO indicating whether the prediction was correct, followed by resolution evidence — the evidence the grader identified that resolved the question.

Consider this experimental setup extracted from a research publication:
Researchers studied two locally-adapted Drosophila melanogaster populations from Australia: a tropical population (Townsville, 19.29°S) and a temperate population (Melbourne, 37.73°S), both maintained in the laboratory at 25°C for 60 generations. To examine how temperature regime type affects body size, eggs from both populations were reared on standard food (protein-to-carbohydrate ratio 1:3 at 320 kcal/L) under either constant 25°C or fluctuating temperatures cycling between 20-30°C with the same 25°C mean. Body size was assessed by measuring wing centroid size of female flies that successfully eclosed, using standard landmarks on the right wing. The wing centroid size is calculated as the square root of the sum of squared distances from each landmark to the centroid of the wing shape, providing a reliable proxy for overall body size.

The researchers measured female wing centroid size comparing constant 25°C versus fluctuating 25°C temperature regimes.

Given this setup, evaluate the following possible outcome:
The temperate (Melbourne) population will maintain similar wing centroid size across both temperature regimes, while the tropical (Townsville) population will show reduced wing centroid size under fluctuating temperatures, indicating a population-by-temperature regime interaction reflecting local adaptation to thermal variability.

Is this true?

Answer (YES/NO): NO